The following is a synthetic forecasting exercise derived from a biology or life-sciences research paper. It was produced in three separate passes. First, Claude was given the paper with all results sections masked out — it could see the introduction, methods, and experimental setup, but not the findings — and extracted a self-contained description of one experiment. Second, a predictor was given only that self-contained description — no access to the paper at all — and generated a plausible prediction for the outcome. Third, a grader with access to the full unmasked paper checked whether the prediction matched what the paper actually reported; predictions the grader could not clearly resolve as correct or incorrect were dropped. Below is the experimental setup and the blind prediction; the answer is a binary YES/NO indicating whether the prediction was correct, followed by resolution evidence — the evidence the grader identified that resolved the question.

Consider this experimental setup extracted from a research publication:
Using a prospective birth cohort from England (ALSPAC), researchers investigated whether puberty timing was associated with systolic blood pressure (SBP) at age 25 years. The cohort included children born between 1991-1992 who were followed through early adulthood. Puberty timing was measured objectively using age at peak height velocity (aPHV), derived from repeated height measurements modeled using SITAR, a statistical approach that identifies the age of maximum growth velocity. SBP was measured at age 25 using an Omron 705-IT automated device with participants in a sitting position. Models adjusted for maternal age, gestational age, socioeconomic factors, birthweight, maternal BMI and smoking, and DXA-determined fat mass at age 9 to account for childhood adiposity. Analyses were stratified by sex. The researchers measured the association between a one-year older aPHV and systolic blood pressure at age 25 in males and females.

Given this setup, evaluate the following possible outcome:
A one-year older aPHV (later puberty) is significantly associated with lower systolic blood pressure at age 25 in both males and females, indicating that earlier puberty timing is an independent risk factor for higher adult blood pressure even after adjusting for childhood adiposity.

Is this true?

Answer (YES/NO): NO